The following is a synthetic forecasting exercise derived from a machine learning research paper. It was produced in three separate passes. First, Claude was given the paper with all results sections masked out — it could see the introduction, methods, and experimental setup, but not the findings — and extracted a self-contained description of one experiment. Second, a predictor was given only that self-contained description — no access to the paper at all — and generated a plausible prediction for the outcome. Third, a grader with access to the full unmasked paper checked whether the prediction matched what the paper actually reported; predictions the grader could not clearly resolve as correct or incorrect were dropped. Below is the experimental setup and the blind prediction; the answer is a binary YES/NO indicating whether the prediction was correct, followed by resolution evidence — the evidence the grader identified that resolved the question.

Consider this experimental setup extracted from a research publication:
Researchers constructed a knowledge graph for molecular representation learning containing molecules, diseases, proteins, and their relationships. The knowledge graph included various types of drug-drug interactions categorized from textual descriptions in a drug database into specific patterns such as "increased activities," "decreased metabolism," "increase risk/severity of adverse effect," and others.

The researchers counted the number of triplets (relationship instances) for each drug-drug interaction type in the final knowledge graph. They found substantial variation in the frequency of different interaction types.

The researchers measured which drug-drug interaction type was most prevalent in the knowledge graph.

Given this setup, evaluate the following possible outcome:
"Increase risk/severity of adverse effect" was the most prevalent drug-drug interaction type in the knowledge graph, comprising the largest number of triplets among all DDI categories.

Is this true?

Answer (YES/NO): YES